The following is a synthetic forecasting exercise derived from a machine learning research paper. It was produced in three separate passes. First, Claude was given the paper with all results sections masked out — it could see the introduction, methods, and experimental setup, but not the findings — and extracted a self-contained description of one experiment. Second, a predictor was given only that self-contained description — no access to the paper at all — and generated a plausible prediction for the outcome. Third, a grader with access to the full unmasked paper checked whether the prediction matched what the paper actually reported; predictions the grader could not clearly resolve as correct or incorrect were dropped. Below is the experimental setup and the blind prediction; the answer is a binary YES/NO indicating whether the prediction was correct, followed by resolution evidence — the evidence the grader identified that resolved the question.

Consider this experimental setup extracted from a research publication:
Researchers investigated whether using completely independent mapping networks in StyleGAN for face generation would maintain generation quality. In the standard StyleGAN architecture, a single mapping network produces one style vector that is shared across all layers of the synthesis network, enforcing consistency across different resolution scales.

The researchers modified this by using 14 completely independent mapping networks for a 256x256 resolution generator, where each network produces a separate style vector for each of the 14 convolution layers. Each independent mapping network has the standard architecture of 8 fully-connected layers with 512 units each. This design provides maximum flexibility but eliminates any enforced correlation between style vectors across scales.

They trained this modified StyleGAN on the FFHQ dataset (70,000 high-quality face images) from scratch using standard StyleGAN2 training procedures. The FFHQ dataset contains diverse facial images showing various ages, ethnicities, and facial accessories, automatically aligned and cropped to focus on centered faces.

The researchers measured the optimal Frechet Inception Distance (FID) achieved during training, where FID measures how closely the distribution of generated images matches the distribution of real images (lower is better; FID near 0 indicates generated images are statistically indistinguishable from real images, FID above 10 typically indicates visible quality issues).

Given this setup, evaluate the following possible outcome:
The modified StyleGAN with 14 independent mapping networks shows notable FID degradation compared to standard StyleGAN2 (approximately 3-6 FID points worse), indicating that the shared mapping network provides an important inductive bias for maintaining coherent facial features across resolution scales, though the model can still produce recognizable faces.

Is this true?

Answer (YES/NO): NO